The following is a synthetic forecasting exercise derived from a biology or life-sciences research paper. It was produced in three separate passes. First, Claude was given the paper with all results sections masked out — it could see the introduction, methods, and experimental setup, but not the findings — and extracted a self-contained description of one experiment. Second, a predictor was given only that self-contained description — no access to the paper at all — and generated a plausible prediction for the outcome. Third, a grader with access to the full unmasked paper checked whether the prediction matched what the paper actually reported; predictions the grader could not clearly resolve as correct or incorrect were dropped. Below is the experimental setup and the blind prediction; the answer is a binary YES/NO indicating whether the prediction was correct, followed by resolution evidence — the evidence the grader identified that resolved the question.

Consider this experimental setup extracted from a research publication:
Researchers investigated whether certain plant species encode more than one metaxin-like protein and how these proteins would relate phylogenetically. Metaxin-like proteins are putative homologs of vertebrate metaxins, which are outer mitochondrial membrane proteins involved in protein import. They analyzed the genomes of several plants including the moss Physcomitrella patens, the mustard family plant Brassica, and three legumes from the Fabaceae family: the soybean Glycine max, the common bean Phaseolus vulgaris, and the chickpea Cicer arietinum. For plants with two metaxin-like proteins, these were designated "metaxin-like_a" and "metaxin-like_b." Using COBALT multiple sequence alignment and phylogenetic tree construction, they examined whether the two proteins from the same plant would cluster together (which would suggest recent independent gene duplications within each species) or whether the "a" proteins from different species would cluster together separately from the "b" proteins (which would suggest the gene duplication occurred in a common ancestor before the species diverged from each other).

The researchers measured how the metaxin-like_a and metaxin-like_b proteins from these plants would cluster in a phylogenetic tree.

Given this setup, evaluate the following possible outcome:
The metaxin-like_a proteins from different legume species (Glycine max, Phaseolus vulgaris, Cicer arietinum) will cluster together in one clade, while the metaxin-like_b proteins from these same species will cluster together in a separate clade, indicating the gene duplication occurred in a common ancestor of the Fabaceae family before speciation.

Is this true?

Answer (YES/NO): YES